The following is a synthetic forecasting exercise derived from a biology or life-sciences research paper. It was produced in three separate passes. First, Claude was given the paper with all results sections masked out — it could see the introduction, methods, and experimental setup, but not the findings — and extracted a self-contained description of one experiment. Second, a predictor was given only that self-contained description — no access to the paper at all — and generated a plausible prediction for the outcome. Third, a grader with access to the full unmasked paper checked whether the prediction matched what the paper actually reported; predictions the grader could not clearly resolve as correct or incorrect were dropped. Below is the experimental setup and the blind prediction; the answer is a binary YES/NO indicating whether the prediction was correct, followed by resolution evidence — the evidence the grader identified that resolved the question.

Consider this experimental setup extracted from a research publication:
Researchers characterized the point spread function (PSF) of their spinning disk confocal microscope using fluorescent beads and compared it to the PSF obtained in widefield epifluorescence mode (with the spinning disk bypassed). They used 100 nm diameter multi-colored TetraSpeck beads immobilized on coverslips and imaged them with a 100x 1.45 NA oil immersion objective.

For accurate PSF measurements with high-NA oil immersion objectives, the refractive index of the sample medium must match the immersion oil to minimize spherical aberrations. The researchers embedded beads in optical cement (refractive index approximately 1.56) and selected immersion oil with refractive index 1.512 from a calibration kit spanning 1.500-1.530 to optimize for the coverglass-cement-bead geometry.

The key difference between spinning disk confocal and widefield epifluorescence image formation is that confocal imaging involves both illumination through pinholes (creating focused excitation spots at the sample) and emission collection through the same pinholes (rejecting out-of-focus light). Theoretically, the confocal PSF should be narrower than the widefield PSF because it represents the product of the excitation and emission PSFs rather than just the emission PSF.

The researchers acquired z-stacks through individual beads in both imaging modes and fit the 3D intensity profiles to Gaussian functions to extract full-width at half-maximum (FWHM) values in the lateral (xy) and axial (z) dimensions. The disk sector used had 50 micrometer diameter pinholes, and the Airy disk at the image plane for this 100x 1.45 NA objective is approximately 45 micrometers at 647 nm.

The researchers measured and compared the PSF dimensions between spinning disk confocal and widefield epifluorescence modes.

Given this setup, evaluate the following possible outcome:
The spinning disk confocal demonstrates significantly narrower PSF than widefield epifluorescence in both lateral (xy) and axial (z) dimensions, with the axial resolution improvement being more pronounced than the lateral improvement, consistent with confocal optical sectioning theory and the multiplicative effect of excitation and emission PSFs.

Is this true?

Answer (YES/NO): NO